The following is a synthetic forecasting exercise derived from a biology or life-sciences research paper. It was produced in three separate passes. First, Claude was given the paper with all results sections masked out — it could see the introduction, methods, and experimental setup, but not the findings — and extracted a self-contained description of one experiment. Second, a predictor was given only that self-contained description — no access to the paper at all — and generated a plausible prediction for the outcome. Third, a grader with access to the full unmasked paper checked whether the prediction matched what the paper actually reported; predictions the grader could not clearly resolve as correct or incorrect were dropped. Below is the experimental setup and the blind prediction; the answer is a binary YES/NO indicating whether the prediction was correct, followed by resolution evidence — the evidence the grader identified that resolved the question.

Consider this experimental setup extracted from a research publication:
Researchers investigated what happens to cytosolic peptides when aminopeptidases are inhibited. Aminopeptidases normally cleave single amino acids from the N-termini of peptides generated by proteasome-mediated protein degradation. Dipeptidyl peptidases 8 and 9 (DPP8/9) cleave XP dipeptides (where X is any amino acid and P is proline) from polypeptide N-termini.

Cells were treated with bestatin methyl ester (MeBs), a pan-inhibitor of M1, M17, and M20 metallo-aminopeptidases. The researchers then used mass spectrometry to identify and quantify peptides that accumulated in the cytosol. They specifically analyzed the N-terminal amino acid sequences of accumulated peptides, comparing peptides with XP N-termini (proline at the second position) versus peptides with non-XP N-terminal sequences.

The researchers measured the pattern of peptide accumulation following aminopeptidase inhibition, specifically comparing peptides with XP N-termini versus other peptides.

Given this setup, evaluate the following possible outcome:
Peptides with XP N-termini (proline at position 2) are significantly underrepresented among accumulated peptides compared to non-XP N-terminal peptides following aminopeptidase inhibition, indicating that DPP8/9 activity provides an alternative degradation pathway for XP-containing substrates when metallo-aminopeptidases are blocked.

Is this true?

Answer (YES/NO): YES